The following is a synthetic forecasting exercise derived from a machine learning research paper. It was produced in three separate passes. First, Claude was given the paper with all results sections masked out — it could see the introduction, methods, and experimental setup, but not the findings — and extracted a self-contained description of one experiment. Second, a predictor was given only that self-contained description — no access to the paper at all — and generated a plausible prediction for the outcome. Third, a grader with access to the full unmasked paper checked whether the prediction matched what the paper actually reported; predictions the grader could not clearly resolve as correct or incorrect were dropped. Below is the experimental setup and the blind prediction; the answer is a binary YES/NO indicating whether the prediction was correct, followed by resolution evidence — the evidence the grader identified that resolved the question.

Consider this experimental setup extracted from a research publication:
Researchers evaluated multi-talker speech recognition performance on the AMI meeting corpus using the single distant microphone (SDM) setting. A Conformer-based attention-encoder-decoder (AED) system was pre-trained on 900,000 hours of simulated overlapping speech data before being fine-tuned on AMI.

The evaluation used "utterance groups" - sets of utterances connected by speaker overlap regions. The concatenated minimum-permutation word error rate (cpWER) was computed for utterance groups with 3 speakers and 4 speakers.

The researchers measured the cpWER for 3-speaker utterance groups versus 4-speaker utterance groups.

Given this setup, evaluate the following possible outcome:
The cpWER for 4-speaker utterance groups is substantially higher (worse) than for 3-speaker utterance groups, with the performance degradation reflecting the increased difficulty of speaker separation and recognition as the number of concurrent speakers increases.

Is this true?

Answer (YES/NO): YES